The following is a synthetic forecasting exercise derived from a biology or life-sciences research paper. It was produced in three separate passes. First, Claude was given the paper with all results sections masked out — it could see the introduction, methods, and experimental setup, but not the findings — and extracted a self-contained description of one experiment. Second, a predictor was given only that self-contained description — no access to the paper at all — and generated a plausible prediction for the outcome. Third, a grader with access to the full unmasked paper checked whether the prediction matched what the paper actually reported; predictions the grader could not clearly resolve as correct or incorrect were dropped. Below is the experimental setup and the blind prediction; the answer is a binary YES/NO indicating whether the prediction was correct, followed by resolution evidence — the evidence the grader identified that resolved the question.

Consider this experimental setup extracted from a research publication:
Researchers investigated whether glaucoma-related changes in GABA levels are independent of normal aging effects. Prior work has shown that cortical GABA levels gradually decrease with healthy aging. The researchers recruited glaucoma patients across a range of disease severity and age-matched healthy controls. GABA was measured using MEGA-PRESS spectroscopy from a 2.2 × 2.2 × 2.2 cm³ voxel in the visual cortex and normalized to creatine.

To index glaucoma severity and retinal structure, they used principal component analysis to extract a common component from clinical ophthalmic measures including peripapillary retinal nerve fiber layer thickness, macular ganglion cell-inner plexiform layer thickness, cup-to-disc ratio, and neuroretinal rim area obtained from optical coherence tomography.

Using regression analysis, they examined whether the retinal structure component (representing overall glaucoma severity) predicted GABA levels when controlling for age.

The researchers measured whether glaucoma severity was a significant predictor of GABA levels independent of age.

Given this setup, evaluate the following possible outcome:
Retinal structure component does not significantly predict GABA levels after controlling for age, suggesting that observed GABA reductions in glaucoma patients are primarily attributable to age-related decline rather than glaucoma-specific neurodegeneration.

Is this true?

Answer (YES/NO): NO